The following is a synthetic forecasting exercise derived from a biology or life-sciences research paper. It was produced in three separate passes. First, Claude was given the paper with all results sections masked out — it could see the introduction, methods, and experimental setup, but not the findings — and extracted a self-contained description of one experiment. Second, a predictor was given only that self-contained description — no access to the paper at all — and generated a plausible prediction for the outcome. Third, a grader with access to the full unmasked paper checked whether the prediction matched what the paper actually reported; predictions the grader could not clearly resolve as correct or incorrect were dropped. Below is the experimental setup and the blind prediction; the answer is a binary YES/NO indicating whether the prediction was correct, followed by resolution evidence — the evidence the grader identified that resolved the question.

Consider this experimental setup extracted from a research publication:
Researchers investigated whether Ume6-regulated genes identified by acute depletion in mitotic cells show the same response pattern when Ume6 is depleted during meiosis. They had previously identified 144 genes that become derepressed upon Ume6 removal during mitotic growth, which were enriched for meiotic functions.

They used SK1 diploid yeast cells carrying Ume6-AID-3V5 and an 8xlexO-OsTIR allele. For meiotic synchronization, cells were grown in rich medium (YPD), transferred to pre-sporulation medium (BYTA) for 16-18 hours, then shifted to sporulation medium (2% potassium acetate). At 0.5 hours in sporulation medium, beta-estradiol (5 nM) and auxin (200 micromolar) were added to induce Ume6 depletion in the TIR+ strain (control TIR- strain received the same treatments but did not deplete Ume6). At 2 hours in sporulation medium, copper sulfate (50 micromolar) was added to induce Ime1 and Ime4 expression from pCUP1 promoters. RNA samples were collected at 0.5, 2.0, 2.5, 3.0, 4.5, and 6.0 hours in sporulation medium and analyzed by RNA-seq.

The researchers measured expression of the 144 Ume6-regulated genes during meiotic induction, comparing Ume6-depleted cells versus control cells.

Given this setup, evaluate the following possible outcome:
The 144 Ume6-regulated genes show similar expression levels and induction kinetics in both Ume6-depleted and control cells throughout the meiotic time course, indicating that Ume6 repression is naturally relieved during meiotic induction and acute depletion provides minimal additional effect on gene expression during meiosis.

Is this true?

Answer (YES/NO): NO